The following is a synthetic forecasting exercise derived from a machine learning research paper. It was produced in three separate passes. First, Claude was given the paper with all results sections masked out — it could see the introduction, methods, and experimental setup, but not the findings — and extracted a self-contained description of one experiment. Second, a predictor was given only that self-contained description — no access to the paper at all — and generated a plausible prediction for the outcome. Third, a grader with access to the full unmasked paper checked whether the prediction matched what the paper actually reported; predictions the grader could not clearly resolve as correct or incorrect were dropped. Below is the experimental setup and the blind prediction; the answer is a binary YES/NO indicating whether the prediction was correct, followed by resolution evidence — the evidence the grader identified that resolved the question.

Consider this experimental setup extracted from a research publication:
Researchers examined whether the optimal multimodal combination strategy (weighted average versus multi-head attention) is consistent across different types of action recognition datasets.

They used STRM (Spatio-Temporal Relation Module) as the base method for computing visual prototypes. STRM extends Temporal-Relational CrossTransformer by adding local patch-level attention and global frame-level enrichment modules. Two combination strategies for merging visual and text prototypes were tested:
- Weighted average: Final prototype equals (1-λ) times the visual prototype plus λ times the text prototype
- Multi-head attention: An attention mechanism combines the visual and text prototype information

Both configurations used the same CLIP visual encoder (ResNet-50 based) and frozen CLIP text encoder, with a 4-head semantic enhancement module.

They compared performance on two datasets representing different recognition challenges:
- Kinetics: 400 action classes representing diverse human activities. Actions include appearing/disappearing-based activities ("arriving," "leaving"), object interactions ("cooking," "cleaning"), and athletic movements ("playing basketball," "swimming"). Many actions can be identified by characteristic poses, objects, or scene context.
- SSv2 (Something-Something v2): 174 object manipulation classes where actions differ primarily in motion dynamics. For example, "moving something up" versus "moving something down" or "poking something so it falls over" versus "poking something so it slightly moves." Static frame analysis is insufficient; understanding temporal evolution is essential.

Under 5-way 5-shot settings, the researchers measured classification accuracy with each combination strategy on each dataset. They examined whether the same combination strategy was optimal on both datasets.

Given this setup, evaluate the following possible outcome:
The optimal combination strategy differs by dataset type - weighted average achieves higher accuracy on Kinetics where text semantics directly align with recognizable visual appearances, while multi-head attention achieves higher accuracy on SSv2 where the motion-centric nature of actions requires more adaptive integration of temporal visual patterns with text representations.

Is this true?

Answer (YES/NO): NO